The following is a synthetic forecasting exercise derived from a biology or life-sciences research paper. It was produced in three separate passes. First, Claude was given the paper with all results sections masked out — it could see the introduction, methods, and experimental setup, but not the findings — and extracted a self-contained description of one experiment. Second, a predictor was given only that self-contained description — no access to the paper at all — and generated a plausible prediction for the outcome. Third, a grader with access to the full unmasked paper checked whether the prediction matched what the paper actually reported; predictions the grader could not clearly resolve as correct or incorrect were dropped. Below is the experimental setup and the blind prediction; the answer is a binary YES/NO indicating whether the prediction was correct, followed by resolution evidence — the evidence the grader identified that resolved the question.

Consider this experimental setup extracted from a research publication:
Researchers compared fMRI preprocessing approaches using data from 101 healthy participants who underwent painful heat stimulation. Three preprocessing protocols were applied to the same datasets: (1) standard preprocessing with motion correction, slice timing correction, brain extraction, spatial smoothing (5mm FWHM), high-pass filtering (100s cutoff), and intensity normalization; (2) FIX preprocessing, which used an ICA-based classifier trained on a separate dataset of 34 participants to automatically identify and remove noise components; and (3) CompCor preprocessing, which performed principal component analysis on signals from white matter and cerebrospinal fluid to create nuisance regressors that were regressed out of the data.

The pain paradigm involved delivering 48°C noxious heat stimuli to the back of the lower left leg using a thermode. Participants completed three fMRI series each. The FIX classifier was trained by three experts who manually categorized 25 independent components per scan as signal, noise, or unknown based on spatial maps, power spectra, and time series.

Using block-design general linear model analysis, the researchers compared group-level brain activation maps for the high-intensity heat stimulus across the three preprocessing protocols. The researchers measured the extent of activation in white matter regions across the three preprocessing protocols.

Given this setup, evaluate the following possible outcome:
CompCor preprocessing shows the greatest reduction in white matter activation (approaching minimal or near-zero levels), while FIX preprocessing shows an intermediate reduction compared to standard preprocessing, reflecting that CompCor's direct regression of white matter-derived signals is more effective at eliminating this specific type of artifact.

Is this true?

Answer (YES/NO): NO